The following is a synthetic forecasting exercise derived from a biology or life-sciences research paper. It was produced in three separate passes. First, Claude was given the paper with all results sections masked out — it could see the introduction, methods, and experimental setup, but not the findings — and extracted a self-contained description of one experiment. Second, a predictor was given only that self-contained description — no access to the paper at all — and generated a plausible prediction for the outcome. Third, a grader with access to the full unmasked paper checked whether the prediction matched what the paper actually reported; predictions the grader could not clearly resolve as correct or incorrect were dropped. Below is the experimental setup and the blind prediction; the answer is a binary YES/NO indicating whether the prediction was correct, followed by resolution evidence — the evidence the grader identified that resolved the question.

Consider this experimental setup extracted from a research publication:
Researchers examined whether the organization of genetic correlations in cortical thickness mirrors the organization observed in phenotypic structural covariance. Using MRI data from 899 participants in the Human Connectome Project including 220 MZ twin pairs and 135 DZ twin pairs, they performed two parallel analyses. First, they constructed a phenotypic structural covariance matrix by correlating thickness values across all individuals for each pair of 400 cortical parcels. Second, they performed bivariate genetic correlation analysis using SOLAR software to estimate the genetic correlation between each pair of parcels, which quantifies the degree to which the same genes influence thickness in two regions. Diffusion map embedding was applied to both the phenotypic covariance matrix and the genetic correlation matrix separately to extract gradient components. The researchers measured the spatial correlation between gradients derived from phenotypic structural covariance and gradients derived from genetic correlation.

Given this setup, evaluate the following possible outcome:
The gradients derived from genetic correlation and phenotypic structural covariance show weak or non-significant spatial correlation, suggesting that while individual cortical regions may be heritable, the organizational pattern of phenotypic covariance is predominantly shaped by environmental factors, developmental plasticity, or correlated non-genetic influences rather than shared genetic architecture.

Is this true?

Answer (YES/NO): NO